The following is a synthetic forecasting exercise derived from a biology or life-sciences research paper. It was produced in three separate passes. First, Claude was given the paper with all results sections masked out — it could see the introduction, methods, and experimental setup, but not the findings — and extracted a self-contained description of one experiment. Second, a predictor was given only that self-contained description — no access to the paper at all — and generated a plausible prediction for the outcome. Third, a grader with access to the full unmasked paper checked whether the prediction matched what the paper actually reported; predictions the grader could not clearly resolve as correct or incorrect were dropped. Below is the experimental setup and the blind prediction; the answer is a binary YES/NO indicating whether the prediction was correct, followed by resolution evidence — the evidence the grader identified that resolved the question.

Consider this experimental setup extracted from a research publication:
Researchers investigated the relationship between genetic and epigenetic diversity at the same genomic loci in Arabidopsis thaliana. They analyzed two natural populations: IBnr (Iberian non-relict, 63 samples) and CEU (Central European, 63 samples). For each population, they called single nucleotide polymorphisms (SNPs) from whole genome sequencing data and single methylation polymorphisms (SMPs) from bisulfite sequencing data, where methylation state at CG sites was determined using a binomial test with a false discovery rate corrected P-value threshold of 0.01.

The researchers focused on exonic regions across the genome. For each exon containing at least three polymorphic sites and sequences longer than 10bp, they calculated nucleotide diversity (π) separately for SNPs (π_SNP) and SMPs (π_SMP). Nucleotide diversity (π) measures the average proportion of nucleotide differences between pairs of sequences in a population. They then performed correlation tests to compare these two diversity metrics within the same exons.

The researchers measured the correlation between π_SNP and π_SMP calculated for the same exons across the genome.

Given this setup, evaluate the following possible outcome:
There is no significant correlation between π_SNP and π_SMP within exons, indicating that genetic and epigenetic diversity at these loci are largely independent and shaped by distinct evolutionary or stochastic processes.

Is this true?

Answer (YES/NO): NO